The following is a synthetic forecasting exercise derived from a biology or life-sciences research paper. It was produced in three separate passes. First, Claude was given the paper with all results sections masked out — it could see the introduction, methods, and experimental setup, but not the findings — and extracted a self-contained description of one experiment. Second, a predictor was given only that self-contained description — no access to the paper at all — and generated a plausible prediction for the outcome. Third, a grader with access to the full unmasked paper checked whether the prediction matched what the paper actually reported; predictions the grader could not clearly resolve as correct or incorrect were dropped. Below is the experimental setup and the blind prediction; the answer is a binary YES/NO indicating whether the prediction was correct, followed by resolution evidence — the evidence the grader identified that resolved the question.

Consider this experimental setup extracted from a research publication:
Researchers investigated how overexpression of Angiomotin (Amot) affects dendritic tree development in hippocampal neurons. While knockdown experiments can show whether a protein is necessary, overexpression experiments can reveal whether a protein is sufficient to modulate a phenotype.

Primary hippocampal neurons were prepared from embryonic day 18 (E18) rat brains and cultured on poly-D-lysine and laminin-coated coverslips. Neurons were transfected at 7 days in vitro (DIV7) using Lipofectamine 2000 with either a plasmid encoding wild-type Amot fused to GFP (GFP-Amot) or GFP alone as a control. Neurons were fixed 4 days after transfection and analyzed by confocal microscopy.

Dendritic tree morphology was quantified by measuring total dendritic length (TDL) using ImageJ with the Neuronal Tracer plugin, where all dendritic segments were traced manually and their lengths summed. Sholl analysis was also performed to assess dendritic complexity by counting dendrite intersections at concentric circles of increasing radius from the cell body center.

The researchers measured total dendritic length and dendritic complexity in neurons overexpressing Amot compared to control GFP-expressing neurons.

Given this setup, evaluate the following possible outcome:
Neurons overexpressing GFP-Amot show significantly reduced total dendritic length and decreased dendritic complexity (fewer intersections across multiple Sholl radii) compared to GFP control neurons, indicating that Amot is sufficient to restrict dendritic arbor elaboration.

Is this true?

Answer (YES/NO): NO